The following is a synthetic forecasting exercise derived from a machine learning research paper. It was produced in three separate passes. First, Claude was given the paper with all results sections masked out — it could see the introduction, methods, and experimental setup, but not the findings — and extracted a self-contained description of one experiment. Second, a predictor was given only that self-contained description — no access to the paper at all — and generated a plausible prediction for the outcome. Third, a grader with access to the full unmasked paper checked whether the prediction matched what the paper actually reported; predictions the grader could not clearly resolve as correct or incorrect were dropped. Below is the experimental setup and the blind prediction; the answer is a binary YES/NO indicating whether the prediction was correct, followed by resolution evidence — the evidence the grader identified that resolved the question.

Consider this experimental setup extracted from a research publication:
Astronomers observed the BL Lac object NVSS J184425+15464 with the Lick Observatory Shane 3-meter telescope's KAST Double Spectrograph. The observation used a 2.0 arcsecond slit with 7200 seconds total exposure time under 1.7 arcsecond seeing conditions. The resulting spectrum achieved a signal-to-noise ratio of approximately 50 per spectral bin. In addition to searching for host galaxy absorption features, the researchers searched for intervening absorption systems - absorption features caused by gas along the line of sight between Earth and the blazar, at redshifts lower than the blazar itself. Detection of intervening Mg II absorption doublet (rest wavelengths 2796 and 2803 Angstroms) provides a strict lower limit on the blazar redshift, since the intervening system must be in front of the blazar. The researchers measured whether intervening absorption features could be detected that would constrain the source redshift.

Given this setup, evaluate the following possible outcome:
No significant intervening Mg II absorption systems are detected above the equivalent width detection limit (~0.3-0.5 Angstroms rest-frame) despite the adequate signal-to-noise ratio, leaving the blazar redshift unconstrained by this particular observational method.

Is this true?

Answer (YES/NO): NO